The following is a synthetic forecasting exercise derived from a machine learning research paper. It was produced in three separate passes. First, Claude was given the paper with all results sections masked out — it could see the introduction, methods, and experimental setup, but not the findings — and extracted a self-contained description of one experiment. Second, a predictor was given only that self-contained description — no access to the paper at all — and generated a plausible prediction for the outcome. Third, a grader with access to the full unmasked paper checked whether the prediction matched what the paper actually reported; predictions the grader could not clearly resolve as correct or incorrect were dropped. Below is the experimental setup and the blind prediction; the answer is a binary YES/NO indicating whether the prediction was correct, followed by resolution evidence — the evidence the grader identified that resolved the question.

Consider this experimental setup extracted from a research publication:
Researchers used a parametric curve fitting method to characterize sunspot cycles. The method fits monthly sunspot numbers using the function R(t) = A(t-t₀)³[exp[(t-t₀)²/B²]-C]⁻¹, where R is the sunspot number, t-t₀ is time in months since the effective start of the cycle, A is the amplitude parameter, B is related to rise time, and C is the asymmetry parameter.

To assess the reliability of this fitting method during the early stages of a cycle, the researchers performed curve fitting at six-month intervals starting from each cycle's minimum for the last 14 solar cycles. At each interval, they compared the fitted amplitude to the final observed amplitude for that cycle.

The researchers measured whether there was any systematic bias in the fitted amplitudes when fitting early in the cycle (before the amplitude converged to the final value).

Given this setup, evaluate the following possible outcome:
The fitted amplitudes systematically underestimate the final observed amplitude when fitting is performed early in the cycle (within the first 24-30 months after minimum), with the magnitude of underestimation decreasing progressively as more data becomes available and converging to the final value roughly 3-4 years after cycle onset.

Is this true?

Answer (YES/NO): NO